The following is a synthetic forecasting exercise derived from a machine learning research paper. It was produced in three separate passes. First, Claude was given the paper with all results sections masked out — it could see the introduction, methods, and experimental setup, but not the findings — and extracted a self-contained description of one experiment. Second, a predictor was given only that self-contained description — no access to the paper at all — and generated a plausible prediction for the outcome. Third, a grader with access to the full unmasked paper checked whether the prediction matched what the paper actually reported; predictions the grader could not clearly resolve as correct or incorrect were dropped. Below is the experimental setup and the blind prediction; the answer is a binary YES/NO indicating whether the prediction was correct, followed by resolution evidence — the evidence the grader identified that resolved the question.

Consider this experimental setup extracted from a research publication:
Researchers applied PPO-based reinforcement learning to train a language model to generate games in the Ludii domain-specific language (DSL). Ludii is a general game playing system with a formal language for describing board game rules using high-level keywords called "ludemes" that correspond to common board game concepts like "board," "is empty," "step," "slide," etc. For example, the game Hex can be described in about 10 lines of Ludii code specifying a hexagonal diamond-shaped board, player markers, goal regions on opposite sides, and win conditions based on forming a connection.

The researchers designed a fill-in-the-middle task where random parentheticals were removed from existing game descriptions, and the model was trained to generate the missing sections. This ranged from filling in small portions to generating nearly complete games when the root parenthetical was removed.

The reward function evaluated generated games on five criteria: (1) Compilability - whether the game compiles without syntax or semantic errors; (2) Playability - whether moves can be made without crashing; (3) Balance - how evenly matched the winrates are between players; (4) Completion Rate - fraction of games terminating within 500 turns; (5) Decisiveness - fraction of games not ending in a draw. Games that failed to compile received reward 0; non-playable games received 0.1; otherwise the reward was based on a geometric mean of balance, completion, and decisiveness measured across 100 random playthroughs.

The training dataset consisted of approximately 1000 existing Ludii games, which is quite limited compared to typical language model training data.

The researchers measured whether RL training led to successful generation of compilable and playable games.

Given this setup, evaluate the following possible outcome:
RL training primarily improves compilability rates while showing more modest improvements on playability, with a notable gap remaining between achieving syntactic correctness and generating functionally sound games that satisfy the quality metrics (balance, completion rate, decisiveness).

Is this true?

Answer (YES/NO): NO